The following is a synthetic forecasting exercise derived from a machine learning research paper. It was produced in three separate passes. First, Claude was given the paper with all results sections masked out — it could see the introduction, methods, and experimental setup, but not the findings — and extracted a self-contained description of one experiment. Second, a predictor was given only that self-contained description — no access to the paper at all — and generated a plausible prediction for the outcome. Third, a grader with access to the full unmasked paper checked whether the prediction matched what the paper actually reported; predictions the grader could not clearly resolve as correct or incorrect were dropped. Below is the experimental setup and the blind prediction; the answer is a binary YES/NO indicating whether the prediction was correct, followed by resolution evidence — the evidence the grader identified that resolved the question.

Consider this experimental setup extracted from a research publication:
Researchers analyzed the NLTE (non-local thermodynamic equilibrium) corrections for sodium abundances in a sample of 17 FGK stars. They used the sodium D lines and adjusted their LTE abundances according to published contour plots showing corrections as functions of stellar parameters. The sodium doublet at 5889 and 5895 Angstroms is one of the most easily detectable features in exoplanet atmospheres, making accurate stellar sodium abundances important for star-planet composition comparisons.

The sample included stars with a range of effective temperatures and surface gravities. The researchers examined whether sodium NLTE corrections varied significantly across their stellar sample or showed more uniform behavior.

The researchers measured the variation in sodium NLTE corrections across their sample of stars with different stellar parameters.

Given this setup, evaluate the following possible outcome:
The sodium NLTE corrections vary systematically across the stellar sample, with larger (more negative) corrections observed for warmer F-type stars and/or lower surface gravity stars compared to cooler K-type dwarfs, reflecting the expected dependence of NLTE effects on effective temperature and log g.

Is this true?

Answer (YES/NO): NO